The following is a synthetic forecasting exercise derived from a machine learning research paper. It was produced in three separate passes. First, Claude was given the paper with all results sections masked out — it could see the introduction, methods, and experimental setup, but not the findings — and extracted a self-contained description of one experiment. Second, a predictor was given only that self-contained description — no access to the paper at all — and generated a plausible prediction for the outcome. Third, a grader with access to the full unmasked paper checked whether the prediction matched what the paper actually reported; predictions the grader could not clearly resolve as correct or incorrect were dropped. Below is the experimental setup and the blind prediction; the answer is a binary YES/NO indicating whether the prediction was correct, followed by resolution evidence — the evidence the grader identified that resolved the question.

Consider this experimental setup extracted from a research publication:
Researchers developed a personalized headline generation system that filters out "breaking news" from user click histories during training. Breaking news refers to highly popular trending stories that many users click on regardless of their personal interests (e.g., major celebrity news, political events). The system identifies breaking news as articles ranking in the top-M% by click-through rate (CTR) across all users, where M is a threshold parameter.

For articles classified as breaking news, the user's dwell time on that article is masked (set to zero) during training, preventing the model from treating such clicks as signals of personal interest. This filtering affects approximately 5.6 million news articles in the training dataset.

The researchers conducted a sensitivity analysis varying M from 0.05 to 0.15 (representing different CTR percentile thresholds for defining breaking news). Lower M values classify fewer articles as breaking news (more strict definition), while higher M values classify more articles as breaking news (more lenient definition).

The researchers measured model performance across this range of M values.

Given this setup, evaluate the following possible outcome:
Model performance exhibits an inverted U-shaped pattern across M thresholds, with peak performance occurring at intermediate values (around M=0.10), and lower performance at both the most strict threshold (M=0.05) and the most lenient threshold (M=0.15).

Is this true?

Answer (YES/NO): YES